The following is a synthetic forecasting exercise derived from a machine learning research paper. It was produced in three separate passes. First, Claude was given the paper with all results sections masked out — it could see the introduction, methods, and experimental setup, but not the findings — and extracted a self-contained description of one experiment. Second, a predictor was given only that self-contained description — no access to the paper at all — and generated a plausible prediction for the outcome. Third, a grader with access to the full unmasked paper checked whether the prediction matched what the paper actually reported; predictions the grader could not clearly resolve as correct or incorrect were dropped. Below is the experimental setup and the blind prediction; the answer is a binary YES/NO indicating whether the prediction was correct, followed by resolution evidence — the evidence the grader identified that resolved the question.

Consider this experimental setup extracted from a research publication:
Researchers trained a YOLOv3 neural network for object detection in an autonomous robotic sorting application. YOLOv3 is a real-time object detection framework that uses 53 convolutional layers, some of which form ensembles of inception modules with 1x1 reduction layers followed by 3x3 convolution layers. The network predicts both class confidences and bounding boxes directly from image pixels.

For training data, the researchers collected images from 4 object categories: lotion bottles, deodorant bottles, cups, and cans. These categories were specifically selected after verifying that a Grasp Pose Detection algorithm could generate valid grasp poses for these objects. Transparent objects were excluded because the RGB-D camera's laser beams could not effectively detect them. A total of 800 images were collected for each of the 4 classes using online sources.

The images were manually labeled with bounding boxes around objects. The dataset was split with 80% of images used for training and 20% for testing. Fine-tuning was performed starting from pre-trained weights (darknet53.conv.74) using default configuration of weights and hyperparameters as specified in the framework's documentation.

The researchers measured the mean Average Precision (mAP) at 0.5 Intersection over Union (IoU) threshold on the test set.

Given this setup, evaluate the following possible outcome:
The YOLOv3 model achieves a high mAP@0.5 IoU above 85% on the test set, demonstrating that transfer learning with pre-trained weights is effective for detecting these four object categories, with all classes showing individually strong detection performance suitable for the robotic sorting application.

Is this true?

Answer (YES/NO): NO